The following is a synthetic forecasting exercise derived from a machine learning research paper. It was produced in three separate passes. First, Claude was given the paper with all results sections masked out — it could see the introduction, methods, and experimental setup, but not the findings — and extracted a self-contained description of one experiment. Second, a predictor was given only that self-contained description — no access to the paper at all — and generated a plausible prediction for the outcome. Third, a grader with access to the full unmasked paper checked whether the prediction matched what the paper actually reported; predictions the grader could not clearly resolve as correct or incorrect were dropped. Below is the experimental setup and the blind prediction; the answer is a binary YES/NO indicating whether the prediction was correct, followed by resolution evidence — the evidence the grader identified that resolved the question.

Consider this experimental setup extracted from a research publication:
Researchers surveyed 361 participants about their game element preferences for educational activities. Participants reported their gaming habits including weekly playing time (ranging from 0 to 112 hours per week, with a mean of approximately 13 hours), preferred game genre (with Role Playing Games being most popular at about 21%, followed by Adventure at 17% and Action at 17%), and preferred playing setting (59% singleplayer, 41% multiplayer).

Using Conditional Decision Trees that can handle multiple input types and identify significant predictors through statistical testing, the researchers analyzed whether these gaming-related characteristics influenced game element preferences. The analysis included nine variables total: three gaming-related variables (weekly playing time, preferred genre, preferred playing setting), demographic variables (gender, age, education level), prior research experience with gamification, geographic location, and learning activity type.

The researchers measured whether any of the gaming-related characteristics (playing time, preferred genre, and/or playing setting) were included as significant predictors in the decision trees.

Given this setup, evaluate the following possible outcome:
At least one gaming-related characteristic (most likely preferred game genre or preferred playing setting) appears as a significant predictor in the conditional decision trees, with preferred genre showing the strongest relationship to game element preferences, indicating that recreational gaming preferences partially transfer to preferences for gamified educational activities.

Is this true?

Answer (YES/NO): YES